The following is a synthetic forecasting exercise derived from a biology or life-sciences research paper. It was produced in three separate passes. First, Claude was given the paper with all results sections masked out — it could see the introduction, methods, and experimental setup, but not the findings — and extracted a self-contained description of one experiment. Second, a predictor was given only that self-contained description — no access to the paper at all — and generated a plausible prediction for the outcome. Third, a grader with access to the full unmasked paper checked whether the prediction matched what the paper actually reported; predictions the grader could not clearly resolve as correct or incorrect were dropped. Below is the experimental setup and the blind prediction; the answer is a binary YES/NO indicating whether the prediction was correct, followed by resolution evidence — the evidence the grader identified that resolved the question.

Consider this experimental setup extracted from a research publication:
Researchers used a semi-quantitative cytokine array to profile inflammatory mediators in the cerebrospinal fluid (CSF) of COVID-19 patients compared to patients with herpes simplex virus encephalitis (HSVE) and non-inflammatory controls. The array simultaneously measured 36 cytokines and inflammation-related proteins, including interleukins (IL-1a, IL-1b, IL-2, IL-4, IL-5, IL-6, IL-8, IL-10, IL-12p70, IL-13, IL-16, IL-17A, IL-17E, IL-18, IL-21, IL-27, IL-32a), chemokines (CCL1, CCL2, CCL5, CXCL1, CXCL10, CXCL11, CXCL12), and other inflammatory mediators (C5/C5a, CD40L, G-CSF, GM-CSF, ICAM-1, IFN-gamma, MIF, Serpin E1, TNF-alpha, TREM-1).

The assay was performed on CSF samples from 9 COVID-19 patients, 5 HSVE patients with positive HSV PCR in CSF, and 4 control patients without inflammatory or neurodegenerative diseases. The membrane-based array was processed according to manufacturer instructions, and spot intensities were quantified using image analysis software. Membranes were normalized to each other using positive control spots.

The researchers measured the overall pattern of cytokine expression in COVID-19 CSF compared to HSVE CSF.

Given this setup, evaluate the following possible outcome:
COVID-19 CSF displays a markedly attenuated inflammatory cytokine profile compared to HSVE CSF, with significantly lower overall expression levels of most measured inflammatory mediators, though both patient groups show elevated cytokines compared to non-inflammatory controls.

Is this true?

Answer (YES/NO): YES